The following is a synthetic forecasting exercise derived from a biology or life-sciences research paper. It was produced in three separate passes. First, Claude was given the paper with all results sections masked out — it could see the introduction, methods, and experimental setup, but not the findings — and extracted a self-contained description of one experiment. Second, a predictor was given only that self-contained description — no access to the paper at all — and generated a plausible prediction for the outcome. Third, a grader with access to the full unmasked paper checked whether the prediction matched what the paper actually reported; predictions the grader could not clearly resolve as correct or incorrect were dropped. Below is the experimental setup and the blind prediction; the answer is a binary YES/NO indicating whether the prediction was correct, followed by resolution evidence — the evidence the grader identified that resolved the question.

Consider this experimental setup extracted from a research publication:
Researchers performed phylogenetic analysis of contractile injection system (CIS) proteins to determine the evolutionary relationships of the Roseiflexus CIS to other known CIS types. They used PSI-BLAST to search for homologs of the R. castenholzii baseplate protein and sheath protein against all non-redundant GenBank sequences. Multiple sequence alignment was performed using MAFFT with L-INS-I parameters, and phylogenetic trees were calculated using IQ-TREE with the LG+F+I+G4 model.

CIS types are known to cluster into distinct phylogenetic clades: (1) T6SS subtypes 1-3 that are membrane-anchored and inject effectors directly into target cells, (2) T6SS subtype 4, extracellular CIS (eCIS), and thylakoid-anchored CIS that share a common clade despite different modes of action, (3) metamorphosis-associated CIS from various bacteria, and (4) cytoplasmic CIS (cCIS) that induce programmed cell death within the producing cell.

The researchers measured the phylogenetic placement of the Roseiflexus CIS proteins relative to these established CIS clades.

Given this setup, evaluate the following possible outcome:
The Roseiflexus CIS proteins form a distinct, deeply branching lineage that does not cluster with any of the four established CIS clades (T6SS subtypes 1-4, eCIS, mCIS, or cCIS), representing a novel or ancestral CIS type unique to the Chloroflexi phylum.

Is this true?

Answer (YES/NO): NO